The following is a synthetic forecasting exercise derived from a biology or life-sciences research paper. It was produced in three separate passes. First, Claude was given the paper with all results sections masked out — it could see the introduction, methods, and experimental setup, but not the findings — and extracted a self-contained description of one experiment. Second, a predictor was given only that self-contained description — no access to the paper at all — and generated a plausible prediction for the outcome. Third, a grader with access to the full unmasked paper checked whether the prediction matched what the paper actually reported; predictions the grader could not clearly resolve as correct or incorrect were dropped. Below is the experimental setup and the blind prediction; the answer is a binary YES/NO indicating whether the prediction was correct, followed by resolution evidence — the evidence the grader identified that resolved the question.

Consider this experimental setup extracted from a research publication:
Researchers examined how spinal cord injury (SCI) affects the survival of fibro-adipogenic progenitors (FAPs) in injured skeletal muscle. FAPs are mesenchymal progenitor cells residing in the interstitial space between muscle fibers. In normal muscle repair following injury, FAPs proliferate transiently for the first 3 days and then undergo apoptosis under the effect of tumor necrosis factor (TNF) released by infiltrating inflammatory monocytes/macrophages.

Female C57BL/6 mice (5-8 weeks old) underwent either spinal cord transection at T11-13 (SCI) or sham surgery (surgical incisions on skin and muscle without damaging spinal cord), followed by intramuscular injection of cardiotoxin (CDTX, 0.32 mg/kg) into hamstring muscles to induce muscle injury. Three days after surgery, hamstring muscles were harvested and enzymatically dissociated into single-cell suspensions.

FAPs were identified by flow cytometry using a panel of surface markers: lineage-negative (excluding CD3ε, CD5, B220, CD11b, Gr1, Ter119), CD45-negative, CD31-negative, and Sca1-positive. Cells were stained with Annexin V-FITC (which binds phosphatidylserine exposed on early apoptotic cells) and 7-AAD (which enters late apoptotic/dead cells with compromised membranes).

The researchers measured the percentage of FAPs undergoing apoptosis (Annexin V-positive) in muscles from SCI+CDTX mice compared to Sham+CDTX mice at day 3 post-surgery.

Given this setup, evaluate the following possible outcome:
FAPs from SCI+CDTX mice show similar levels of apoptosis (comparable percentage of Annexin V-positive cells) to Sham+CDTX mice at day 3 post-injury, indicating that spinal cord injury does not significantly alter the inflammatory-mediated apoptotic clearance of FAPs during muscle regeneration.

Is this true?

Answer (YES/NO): NO